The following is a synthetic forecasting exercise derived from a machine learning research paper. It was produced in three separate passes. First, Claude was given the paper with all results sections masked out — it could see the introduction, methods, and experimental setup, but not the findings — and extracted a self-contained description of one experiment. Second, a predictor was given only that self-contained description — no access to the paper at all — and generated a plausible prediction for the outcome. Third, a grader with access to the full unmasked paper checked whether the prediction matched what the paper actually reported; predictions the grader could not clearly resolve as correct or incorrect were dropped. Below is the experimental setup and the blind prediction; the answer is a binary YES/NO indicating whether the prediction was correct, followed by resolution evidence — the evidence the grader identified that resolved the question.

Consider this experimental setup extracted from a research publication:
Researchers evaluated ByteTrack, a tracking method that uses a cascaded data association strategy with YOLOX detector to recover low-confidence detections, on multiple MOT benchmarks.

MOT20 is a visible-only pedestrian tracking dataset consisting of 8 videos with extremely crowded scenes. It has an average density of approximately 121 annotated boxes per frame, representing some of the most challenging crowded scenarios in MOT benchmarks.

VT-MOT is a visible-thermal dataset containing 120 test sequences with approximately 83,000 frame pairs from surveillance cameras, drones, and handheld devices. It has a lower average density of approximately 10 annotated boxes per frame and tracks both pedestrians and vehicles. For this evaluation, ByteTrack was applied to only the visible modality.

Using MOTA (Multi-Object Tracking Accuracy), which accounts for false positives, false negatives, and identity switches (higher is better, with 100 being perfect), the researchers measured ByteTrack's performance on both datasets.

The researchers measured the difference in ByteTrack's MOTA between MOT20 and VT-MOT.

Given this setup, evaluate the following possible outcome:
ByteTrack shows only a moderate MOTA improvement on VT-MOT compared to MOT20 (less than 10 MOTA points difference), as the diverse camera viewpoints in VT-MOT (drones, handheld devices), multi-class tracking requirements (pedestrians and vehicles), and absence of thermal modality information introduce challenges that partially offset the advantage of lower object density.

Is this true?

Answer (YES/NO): NO